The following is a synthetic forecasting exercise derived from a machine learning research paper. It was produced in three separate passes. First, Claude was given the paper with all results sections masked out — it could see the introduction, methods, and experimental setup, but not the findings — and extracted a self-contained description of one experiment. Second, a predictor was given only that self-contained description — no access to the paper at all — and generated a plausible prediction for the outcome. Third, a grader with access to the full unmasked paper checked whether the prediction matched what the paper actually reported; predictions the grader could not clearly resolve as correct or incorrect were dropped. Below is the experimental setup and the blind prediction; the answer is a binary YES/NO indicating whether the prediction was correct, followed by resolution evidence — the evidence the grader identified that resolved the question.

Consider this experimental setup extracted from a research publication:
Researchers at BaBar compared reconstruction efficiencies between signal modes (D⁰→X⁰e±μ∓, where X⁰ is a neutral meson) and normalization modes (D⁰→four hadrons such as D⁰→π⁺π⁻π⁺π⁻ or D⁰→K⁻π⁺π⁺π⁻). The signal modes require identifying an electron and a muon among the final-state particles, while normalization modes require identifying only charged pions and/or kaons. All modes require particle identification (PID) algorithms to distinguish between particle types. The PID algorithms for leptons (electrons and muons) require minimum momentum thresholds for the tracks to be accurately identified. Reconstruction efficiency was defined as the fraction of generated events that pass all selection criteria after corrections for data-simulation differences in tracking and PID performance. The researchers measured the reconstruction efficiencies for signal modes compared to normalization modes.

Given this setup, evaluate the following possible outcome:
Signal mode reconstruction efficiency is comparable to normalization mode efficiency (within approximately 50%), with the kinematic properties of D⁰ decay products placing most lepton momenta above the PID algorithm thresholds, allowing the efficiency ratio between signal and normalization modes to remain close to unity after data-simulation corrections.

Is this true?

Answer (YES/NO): NO